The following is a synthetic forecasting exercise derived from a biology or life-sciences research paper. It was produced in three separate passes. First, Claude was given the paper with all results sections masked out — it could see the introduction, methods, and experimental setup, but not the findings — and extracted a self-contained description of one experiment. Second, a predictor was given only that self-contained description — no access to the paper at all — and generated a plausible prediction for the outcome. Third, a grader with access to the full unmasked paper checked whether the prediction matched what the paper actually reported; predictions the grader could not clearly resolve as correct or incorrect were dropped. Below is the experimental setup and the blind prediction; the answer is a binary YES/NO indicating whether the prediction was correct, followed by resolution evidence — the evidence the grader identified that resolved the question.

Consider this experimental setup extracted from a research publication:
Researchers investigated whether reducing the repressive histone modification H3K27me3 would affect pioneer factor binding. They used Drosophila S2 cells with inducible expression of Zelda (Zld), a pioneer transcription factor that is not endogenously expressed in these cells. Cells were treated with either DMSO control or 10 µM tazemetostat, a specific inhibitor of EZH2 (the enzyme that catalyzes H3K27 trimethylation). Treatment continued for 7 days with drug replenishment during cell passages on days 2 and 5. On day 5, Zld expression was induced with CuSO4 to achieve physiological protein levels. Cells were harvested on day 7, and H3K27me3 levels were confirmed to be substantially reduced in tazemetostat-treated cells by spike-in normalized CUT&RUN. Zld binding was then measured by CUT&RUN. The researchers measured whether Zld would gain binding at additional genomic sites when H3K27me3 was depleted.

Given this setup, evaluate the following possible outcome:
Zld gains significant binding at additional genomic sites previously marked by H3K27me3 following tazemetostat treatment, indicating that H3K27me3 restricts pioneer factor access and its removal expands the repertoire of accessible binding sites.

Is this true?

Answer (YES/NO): NO